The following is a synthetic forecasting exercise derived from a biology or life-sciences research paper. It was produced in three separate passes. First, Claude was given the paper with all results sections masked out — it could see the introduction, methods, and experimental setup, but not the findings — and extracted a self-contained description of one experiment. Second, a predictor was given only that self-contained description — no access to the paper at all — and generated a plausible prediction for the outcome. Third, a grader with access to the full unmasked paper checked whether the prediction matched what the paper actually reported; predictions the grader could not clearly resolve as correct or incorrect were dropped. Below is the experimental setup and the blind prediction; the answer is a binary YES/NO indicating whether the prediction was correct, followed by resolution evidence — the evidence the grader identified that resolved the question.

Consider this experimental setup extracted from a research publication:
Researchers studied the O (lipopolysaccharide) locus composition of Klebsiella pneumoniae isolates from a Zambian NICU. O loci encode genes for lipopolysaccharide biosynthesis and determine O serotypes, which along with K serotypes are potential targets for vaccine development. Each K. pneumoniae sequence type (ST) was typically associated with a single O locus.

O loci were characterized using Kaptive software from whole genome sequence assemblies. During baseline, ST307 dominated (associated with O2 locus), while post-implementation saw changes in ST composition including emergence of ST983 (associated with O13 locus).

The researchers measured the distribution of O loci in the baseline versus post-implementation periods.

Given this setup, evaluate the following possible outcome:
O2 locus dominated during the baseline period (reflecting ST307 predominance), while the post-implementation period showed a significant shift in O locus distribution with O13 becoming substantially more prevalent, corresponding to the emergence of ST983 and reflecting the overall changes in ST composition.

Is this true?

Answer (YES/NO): YES